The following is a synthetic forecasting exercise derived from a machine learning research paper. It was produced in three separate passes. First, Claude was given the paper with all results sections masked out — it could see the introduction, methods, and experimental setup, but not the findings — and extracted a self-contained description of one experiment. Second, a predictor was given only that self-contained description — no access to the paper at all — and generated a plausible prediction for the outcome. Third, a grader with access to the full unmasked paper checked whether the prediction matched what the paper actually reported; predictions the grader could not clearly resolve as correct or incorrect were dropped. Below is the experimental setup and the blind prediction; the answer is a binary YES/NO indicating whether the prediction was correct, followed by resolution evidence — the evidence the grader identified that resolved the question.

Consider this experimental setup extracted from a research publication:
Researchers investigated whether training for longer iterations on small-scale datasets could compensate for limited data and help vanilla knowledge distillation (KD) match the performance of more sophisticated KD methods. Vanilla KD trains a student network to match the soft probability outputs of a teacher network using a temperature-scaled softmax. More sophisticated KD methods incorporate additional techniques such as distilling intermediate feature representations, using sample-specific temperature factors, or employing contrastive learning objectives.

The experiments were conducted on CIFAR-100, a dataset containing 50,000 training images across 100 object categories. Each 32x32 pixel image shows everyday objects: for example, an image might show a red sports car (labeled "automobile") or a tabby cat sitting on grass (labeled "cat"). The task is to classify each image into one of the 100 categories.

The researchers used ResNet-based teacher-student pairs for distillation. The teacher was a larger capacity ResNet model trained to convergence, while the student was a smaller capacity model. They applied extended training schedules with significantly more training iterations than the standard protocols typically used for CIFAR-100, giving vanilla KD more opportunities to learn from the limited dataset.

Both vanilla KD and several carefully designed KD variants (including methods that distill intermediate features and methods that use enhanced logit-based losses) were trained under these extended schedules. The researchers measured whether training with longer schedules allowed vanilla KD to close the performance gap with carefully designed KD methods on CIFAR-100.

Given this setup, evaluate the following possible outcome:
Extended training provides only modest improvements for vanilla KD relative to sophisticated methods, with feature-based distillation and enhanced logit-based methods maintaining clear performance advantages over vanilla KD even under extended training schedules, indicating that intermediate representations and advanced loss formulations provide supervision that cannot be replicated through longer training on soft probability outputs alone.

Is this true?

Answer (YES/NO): YES